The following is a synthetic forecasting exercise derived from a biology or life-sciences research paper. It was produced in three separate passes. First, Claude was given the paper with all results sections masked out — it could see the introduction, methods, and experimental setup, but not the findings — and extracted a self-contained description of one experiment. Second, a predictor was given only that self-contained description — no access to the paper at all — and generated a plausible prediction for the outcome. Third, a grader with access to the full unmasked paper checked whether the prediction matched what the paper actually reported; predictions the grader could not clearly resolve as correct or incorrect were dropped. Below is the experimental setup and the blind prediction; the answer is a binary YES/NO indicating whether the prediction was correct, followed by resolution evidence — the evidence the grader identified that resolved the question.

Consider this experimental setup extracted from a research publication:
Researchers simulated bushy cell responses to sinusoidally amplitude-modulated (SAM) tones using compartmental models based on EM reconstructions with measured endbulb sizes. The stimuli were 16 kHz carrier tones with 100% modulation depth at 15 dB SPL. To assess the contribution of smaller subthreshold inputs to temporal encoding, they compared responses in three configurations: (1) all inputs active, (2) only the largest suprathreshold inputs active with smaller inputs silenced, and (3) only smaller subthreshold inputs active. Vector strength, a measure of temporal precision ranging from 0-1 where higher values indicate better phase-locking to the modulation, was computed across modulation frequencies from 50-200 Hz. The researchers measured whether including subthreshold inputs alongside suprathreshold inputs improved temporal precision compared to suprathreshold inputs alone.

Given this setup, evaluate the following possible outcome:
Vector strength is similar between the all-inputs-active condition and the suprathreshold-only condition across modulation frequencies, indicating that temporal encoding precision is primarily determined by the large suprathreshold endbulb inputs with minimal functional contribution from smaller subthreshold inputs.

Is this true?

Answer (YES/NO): NO